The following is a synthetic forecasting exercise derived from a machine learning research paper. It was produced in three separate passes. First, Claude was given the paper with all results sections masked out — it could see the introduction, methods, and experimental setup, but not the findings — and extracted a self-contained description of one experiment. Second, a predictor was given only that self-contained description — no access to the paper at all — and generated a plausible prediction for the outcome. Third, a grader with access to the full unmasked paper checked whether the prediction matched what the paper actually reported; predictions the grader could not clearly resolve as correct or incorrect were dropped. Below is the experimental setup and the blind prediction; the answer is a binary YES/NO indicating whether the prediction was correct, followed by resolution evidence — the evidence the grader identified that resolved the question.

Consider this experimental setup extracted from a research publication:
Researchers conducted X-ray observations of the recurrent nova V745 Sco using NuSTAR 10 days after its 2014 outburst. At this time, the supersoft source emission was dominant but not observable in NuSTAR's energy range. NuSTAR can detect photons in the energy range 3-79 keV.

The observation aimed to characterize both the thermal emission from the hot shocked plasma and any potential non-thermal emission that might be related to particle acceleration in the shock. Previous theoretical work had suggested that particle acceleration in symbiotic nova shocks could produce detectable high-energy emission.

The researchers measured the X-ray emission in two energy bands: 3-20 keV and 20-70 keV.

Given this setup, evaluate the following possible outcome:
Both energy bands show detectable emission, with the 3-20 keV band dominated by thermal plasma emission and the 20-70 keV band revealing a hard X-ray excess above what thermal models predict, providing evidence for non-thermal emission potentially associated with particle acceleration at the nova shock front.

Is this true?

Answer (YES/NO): NO